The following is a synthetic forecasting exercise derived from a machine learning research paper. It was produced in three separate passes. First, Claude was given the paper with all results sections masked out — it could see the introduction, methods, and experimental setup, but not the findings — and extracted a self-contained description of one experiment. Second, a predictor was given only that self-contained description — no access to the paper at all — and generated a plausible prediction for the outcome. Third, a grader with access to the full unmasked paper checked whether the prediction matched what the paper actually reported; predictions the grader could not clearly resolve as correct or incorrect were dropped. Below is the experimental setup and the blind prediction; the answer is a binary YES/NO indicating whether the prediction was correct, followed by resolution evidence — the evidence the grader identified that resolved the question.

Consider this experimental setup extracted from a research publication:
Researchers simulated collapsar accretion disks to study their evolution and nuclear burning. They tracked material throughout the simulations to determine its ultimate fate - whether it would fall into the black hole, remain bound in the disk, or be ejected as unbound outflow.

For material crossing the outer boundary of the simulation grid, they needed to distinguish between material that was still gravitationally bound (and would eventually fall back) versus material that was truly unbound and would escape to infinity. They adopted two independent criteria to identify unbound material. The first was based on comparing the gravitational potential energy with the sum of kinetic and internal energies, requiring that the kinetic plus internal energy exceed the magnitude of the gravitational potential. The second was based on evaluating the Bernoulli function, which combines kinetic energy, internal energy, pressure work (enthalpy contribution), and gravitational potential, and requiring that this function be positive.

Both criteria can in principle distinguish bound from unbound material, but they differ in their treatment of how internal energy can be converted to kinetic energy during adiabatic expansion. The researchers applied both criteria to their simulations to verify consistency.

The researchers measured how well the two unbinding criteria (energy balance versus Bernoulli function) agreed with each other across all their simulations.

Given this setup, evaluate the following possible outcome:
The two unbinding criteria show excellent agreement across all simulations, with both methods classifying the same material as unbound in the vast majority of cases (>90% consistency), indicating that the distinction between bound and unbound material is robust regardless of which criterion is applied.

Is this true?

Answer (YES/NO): YES